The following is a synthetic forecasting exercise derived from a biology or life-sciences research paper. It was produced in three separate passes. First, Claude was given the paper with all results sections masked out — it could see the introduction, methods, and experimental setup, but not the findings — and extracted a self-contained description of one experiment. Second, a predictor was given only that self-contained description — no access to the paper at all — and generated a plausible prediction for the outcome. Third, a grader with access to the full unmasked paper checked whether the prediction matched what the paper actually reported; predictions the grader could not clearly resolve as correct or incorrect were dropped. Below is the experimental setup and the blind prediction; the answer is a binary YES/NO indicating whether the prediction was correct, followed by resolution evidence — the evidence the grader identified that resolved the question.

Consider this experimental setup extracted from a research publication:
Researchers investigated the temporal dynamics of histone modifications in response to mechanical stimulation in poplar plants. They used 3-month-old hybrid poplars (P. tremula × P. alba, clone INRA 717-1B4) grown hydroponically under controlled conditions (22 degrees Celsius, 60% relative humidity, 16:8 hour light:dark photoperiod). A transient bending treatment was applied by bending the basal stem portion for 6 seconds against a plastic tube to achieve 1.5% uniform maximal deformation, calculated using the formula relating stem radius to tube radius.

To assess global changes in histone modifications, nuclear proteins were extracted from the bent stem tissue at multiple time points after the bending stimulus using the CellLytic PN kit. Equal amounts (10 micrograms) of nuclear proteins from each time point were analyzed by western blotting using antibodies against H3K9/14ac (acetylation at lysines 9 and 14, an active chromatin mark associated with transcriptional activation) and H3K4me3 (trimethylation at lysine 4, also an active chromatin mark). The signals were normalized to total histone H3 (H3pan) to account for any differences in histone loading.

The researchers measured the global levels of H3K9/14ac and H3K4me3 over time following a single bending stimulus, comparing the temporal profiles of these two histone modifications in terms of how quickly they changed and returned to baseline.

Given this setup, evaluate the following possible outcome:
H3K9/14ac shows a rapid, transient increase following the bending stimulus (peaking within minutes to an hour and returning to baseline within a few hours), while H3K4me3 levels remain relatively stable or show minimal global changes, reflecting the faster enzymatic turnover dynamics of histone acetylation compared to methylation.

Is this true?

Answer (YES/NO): NO